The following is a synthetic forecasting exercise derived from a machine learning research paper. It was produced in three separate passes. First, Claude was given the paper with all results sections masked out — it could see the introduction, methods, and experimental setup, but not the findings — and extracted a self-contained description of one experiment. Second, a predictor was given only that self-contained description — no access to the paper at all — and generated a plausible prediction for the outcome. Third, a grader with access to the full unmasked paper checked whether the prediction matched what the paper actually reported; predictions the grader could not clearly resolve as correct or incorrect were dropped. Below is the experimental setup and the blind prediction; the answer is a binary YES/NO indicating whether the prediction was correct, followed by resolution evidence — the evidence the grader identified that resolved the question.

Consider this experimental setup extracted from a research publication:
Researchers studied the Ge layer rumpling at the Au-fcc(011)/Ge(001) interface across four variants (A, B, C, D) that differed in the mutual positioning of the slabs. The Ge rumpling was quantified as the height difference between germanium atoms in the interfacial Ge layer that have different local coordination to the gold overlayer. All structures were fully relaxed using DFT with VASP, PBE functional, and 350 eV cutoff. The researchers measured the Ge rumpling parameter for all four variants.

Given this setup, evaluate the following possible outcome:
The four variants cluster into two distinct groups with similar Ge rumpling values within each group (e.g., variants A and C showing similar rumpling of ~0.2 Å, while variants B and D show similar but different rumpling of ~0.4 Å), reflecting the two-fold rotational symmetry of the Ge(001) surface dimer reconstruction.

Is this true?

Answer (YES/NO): NO